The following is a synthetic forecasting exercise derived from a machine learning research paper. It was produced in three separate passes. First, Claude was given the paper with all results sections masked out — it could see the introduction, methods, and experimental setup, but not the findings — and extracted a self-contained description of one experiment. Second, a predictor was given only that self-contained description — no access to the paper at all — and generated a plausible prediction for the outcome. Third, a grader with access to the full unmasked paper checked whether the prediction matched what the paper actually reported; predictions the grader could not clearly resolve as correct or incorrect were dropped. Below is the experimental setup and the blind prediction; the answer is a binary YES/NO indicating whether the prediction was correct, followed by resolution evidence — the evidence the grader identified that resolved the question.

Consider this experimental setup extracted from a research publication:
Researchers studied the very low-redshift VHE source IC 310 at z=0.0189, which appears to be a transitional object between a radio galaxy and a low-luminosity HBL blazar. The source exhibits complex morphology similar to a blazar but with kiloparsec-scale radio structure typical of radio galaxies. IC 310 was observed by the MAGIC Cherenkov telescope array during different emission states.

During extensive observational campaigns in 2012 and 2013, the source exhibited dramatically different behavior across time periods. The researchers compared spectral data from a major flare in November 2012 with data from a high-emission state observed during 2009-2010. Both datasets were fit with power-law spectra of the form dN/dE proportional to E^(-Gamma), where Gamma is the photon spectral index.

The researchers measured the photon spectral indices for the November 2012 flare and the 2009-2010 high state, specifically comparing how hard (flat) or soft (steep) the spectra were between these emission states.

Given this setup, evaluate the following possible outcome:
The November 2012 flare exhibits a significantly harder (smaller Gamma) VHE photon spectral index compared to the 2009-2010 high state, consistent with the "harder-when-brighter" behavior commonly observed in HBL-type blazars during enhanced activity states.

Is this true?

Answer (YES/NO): NO